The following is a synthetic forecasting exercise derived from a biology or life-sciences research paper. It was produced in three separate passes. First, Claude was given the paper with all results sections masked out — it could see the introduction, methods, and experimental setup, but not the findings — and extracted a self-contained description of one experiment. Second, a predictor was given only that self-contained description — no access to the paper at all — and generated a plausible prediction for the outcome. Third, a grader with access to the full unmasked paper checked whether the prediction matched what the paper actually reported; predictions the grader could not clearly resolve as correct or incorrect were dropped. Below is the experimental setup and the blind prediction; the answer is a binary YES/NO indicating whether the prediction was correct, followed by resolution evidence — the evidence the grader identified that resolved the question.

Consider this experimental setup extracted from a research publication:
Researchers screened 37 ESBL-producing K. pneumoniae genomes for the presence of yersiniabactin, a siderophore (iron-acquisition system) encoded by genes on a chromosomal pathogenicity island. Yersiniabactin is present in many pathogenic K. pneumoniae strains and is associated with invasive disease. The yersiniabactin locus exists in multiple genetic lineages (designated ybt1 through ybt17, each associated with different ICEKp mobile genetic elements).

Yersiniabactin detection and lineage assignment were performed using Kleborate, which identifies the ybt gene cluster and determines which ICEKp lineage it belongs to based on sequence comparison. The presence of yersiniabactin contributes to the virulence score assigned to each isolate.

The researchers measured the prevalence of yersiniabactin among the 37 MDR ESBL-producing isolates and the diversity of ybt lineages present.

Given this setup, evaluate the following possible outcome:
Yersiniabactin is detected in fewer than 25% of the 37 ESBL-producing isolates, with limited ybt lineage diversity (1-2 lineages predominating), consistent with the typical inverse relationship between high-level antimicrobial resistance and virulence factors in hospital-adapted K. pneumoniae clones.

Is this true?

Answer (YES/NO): NO